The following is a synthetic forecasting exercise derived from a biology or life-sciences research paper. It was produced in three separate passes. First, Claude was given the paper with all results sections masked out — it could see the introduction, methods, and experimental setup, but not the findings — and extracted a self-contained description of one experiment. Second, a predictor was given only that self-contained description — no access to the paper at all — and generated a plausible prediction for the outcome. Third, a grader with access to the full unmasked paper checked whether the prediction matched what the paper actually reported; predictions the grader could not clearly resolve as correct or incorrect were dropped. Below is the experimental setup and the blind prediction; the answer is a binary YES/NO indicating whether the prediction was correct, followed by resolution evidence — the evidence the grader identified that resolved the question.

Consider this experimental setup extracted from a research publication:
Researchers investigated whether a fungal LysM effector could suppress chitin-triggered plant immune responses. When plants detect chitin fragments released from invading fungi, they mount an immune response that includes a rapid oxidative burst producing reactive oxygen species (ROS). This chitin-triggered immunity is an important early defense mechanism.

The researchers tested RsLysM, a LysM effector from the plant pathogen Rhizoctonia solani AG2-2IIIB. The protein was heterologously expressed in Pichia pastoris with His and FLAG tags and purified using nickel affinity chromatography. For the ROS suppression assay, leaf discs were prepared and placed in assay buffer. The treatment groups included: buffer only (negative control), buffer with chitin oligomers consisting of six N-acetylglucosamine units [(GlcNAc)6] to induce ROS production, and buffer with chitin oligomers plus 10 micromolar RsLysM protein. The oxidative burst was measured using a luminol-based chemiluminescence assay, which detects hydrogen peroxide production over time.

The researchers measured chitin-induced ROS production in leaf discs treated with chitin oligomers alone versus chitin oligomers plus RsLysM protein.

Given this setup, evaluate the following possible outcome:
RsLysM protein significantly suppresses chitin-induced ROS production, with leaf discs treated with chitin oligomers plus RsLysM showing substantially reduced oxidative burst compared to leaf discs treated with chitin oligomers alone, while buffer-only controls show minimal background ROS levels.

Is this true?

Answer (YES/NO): YES